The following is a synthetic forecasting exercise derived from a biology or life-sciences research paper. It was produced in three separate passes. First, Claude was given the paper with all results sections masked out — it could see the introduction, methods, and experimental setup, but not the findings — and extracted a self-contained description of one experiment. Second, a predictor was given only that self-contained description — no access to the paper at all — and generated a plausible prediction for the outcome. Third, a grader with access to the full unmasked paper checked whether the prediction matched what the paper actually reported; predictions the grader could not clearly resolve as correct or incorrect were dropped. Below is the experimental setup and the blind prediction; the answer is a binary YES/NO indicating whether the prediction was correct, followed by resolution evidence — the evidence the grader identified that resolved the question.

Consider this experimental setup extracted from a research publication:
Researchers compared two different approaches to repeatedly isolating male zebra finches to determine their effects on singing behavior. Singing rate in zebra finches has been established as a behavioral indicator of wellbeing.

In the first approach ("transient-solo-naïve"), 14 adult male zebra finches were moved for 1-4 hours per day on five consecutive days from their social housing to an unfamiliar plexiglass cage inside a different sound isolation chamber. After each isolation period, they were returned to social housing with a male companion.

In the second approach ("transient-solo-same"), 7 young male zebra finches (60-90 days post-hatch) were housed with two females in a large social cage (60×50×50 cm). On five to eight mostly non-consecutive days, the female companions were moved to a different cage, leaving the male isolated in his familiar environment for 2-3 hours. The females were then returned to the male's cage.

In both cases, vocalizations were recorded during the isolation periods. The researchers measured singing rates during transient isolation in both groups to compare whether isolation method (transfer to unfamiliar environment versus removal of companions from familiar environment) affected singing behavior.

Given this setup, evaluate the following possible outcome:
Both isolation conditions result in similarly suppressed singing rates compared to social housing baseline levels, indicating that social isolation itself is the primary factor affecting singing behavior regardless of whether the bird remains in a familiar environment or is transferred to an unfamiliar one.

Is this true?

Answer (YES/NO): NO